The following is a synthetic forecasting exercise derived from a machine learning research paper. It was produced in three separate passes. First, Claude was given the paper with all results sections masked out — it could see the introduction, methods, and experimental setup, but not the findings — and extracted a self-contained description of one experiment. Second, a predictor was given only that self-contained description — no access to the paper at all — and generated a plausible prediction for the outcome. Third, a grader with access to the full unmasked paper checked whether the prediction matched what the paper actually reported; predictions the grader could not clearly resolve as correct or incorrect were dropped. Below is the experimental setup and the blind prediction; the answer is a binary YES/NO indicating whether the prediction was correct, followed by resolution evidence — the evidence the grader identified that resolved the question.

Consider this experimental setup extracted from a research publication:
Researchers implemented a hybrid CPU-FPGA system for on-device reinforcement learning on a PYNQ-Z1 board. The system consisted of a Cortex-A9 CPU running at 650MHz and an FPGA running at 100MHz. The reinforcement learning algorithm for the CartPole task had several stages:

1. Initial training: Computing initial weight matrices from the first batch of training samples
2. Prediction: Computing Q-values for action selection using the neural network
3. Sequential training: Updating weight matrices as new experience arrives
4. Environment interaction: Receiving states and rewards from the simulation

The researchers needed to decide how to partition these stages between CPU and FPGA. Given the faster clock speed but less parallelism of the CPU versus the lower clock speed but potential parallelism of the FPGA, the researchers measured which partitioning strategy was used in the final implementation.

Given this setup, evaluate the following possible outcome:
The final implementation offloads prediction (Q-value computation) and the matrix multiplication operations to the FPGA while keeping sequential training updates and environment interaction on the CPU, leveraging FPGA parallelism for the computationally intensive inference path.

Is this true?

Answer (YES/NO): NO